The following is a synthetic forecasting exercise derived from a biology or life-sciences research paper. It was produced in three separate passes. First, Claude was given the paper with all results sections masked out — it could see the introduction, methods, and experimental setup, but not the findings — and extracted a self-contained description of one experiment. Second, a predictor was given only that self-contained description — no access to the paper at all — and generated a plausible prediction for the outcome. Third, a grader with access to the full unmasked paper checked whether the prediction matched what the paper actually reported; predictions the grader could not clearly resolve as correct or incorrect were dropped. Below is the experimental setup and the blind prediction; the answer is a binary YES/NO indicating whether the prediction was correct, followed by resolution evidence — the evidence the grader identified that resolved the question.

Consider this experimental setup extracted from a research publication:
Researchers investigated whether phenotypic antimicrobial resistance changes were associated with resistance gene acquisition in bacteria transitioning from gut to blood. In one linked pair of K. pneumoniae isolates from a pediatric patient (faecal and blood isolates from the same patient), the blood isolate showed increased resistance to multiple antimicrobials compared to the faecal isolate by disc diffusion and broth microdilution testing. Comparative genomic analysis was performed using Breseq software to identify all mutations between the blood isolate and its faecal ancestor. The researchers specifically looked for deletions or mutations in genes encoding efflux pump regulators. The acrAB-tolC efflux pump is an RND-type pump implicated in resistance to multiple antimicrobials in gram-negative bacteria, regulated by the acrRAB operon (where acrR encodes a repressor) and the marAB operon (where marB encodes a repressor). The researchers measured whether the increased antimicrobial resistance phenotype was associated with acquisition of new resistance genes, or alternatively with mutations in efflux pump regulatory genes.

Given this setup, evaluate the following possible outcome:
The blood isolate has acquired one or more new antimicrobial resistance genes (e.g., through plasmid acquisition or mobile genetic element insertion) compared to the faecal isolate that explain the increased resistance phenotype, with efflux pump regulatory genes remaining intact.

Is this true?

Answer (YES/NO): NO